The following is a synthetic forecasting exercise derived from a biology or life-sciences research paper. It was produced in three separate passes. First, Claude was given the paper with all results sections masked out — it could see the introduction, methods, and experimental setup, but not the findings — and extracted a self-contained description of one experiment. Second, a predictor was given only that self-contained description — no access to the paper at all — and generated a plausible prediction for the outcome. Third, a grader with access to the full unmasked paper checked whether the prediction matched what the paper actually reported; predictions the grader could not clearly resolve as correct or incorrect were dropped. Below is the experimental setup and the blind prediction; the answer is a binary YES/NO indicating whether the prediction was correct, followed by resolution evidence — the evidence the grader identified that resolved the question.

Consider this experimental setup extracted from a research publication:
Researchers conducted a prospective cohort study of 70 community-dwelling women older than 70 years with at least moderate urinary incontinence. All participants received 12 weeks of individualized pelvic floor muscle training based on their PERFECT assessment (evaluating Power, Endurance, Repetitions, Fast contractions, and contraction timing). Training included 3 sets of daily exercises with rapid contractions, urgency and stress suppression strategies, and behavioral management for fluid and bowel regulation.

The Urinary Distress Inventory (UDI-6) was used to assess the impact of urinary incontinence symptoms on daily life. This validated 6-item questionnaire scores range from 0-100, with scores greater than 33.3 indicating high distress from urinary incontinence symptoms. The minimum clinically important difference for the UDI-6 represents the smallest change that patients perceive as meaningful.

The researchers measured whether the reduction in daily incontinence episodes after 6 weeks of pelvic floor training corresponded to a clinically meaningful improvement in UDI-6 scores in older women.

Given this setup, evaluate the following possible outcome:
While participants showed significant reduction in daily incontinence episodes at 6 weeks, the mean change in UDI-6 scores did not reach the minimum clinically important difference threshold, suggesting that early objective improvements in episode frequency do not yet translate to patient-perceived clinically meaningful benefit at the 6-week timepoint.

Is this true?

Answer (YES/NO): NO